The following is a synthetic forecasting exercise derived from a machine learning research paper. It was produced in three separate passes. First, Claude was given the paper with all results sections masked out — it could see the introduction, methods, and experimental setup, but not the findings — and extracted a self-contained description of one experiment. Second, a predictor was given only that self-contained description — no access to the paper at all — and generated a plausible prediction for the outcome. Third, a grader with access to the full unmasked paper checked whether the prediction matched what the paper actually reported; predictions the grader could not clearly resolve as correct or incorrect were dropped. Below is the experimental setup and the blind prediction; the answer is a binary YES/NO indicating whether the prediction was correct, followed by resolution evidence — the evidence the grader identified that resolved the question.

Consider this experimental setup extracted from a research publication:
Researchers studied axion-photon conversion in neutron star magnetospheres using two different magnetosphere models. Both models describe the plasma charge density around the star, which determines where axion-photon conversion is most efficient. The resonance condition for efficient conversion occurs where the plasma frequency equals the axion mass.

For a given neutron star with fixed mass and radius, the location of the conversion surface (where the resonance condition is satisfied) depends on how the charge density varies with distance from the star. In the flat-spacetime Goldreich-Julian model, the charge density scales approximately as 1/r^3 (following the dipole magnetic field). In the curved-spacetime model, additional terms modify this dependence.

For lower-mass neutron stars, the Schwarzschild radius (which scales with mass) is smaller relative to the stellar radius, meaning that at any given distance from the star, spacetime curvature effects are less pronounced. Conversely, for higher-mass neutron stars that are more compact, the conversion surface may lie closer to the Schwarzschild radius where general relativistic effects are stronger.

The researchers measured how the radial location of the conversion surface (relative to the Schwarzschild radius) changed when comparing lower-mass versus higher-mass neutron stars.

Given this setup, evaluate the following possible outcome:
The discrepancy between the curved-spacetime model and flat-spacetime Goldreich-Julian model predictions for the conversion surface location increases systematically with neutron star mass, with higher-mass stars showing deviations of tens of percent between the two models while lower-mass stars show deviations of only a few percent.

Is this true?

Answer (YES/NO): NO